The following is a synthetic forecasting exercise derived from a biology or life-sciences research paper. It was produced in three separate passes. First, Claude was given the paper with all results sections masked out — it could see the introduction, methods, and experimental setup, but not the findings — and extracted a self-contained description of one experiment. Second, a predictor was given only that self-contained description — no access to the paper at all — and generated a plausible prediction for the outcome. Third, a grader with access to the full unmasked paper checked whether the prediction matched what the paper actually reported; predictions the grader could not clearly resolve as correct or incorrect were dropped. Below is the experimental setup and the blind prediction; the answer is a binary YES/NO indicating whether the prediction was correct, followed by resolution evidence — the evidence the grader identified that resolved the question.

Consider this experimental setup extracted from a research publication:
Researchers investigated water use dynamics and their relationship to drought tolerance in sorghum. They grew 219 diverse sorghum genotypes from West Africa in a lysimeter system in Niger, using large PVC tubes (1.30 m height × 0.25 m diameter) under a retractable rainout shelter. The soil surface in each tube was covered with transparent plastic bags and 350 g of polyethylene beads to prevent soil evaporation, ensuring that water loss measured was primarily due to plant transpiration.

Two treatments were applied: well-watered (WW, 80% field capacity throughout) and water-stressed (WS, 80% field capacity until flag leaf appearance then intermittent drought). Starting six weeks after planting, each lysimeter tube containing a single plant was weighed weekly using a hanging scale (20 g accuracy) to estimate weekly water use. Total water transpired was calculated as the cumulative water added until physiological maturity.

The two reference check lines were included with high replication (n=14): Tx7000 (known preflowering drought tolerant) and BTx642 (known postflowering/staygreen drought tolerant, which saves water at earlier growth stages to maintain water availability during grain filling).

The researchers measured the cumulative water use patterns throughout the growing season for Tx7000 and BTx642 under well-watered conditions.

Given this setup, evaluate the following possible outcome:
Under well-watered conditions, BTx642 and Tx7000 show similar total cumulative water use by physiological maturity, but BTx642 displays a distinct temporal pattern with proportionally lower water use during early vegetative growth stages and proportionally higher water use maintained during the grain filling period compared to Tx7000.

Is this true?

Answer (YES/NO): NO